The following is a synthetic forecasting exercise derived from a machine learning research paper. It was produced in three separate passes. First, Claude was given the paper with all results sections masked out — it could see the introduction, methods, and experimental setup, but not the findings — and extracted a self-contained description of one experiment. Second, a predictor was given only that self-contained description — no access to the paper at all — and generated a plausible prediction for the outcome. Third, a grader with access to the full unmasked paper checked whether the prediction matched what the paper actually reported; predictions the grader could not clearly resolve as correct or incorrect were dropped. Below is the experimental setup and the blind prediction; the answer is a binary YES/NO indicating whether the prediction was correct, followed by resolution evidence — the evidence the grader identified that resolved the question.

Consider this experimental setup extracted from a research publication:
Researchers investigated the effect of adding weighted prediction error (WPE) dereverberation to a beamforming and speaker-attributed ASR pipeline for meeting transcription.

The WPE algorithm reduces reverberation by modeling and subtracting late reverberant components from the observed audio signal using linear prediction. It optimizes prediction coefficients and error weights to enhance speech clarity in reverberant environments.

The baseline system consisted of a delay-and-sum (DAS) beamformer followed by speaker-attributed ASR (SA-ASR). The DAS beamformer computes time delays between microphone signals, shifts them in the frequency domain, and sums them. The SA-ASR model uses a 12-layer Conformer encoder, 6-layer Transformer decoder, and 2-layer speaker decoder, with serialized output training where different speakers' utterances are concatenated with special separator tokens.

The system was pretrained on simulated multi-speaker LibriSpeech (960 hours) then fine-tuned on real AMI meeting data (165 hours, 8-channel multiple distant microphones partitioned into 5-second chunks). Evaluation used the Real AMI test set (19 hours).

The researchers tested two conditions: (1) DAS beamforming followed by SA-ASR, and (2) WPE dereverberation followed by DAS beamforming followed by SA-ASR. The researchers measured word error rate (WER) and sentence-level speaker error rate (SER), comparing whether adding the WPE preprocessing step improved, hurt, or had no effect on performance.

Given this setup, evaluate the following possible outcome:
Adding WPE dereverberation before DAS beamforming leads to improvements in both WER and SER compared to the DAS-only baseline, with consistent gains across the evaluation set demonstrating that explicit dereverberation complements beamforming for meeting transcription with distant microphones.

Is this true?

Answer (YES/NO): YES